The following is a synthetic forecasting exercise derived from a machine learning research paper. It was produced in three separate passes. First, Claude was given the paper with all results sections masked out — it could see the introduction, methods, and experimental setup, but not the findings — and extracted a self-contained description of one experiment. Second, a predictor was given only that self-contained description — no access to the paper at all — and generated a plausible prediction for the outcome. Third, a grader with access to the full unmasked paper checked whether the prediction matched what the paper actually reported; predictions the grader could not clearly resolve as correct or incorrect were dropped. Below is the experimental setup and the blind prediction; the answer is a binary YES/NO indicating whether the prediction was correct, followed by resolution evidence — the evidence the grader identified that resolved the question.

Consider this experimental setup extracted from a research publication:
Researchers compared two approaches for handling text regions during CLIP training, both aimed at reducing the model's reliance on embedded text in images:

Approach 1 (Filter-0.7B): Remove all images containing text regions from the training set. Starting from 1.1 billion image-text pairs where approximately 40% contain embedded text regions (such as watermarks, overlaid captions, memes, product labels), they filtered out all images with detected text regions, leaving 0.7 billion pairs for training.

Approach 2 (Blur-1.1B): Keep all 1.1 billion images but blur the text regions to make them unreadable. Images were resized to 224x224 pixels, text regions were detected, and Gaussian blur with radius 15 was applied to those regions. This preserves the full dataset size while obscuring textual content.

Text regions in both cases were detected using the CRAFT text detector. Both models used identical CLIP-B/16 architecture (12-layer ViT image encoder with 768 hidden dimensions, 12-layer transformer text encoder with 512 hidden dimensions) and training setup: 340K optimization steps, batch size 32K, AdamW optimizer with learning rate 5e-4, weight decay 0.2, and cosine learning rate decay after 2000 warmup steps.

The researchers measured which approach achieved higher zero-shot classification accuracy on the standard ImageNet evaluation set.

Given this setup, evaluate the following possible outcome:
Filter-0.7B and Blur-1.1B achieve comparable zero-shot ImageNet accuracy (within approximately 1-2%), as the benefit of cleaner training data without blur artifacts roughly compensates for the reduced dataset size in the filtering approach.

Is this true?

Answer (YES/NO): NO